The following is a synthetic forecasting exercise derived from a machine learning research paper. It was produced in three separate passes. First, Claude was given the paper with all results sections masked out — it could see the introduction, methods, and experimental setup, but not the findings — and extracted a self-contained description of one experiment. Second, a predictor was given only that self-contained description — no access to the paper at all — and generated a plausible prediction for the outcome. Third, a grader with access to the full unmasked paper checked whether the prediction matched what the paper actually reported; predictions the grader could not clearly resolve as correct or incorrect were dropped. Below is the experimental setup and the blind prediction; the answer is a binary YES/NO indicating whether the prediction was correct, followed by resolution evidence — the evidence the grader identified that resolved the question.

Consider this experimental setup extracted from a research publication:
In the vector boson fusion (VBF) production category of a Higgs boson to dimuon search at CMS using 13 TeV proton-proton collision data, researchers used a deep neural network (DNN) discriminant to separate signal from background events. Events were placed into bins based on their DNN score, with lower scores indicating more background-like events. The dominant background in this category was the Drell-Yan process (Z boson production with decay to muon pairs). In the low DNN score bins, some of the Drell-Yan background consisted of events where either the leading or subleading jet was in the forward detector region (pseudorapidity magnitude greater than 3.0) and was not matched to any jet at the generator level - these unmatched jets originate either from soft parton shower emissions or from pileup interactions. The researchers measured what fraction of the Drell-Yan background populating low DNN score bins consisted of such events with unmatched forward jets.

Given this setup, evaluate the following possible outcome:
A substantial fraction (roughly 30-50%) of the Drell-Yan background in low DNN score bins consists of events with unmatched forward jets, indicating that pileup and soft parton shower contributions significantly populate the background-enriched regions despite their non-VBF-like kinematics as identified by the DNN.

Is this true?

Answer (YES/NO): YES